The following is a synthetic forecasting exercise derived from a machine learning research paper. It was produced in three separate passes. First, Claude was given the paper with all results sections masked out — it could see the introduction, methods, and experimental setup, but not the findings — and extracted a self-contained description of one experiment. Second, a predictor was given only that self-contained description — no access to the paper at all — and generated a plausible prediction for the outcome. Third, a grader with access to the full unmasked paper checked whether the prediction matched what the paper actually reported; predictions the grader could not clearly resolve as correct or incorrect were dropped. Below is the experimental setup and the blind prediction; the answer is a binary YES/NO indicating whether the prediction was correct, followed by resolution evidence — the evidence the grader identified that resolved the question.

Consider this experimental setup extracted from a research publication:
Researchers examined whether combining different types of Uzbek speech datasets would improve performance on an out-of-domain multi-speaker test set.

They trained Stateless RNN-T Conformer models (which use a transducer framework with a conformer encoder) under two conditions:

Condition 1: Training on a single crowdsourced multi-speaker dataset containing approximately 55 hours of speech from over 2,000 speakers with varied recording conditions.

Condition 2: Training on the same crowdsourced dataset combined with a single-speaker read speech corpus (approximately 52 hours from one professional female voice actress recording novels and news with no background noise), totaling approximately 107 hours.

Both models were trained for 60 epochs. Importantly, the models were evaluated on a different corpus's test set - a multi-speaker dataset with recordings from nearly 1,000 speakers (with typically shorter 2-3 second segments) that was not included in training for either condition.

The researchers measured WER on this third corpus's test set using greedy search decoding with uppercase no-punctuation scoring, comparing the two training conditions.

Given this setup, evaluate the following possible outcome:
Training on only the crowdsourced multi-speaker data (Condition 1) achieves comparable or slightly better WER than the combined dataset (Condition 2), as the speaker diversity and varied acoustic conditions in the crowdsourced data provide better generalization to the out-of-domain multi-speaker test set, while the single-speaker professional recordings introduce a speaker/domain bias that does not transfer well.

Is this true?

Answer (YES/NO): NO